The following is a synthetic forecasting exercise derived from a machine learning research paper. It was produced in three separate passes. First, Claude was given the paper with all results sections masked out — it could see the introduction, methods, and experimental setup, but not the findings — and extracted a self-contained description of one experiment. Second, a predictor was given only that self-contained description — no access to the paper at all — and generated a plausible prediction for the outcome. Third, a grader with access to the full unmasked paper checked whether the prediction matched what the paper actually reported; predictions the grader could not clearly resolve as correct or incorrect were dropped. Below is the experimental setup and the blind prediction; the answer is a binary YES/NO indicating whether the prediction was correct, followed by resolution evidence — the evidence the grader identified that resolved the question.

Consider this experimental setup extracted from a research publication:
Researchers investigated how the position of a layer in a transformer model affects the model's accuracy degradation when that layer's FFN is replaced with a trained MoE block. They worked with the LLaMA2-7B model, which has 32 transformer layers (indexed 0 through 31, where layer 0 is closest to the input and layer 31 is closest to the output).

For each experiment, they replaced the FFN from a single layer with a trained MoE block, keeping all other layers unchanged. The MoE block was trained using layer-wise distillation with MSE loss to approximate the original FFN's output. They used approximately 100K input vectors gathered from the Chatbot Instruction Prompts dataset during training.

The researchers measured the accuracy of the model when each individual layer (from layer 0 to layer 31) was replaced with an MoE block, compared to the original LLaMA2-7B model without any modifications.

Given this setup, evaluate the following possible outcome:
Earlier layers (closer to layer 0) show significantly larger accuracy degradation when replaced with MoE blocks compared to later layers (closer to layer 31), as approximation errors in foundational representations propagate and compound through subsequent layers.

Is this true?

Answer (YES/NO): YES